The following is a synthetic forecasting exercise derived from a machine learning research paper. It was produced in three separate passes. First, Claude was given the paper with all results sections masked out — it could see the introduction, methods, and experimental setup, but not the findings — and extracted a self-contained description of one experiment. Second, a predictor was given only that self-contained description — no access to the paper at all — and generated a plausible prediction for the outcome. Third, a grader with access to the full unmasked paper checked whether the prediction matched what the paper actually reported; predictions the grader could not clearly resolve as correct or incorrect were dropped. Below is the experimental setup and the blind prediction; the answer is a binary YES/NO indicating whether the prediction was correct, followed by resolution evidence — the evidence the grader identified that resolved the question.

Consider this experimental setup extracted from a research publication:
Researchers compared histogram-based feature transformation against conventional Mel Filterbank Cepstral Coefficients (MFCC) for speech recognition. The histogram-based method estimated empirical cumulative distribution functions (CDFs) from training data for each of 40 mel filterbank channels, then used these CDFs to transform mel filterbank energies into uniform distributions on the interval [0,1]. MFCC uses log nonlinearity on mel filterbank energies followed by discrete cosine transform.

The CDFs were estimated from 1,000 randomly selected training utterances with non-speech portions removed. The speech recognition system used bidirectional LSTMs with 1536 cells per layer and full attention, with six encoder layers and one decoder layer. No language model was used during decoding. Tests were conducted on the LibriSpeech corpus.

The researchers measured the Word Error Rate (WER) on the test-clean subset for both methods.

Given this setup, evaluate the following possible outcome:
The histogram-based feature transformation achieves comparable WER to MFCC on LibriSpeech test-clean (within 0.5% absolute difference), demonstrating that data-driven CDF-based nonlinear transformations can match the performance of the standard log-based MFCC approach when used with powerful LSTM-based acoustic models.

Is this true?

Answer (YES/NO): YES